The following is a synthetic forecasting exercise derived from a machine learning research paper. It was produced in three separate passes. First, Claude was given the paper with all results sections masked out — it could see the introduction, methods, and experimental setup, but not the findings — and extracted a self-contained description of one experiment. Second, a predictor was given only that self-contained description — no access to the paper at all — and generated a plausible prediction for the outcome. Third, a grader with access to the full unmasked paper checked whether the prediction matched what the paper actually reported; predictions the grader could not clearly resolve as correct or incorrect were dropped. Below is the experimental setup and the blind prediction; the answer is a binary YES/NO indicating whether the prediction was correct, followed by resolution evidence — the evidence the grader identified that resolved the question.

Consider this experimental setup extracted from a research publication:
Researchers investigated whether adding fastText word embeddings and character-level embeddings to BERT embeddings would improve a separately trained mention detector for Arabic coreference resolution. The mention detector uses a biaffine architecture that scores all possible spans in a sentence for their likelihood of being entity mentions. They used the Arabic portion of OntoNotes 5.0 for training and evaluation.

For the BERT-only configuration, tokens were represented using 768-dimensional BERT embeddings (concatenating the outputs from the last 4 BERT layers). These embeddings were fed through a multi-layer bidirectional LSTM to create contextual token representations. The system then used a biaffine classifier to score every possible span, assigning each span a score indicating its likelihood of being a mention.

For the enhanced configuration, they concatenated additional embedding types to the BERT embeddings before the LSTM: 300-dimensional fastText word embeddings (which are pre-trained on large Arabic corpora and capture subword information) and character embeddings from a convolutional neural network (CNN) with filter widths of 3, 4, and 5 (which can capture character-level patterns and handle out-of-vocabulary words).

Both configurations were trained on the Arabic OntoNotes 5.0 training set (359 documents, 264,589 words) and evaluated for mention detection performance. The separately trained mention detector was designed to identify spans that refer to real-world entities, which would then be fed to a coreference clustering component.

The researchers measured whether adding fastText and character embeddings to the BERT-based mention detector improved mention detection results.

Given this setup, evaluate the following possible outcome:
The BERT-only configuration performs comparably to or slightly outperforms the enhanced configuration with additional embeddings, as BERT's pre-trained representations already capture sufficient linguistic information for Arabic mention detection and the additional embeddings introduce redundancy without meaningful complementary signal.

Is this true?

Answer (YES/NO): YES